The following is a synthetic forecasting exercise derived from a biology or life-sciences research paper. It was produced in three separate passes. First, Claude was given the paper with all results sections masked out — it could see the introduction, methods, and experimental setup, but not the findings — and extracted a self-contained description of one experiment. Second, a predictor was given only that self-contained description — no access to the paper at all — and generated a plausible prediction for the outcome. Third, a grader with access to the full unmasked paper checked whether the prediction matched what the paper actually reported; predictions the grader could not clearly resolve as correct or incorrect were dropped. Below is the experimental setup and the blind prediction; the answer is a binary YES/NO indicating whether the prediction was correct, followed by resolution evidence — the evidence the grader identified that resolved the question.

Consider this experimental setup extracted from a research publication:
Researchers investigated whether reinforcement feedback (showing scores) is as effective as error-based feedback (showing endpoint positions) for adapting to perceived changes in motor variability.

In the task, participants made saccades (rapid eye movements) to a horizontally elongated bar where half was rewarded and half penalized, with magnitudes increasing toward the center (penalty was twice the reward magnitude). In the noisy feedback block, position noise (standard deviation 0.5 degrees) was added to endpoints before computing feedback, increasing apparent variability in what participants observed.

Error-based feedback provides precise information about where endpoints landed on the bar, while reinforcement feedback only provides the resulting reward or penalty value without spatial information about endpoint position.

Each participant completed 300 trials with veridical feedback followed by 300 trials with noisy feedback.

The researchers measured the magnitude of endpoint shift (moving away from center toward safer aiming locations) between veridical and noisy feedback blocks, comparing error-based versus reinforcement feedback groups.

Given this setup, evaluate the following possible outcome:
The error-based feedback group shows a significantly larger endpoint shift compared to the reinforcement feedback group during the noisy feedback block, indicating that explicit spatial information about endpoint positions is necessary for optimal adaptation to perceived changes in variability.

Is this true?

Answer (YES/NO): NO